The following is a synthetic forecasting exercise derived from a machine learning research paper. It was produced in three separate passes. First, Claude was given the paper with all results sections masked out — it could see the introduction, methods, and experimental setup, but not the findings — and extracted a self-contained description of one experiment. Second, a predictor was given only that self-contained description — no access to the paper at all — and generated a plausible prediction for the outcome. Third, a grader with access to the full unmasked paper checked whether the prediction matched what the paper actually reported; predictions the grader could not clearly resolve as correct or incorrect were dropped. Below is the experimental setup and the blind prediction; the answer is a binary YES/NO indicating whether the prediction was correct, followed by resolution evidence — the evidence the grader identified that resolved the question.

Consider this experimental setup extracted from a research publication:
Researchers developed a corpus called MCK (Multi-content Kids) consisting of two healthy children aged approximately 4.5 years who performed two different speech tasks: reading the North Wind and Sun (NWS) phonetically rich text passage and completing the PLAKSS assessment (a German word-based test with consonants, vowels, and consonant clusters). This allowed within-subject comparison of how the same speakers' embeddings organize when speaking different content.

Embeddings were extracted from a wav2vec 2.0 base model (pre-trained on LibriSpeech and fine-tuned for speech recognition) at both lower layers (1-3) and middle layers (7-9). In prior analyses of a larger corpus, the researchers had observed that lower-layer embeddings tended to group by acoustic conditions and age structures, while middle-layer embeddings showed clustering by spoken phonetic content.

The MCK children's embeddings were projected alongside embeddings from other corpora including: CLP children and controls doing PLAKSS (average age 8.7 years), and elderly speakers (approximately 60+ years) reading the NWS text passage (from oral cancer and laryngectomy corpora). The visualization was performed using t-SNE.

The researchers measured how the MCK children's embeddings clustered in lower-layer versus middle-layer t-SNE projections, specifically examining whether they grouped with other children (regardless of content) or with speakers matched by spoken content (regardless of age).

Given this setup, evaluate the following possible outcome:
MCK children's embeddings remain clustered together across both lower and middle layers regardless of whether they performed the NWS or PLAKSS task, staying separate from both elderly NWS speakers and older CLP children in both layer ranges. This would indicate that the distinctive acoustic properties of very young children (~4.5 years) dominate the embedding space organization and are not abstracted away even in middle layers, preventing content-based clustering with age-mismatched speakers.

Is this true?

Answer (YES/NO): NO